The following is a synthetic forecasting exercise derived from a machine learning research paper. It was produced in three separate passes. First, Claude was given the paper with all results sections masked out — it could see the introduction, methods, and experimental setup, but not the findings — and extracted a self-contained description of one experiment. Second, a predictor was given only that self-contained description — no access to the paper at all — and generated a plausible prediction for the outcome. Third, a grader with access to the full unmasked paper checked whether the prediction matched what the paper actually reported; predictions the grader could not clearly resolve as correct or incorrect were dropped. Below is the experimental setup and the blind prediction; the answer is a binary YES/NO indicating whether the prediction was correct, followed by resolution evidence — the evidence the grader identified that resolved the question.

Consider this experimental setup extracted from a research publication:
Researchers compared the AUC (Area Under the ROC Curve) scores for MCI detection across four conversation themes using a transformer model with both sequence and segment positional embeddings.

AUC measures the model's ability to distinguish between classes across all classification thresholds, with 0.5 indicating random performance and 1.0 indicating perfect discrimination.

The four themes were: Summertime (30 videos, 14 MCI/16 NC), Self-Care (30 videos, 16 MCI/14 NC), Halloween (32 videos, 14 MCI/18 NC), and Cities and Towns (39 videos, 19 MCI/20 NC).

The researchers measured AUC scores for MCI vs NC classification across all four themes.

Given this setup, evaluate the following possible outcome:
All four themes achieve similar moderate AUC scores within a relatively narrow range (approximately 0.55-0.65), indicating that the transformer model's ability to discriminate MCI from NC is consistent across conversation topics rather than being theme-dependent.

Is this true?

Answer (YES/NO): NO